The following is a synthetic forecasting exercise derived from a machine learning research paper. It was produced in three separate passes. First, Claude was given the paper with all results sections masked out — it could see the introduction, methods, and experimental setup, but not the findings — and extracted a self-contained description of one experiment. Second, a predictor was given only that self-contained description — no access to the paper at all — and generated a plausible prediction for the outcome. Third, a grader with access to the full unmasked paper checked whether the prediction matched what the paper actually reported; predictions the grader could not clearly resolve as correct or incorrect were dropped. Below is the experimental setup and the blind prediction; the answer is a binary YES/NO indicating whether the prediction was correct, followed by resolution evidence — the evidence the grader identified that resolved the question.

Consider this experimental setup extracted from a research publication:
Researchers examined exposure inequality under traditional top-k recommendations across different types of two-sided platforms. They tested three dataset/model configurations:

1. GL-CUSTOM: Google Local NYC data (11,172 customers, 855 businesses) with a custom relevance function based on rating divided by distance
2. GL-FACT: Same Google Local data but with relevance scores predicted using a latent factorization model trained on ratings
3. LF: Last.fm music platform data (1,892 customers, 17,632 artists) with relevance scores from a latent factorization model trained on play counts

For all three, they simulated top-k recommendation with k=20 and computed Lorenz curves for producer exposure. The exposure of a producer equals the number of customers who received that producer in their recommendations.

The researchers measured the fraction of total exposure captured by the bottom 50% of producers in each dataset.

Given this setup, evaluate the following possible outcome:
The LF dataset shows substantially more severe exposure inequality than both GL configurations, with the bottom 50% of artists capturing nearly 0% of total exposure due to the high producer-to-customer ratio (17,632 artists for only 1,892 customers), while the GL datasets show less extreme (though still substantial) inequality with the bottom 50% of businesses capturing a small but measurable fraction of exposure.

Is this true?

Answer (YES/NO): NO